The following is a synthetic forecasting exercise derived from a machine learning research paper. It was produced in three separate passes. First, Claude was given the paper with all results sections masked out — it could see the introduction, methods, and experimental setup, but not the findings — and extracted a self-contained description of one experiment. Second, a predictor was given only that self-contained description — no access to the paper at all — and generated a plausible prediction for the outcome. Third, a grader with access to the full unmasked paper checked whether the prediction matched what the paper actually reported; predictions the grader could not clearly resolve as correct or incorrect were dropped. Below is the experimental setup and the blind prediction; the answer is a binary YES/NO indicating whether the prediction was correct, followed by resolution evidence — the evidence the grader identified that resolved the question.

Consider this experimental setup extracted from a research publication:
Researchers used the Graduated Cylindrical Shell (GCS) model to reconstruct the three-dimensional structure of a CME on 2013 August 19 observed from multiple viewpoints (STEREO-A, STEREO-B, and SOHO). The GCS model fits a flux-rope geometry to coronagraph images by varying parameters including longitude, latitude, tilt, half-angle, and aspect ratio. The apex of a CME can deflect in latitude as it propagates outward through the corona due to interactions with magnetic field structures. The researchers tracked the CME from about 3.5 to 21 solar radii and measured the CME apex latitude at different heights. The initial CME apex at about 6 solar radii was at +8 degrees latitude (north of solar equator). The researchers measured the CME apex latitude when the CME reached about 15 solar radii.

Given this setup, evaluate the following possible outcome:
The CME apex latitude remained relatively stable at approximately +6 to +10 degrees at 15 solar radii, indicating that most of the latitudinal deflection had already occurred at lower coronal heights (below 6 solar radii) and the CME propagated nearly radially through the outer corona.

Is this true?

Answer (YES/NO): NO